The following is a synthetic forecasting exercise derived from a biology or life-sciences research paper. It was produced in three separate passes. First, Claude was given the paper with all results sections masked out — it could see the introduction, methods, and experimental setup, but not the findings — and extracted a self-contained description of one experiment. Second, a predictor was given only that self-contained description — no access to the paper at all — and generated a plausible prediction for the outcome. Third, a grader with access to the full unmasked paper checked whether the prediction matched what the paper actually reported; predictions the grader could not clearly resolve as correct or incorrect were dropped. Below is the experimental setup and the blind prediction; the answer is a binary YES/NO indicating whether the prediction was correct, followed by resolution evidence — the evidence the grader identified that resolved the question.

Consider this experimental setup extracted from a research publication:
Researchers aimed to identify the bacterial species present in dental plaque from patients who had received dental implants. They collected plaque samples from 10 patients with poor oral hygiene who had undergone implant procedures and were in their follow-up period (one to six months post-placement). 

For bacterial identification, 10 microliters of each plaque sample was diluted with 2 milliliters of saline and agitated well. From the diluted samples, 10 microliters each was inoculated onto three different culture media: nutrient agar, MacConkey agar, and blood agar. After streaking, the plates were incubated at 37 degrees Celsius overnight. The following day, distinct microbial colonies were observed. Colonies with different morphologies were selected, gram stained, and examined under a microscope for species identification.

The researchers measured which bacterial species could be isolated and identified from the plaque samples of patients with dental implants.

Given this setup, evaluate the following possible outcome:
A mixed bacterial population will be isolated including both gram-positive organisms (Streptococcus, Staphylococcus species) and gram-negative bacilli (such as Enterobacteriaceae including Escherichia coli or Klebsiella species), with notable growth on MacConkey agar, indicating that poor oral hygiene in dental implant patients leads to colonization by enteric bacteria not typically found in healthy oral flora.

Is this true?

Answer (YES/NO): NO